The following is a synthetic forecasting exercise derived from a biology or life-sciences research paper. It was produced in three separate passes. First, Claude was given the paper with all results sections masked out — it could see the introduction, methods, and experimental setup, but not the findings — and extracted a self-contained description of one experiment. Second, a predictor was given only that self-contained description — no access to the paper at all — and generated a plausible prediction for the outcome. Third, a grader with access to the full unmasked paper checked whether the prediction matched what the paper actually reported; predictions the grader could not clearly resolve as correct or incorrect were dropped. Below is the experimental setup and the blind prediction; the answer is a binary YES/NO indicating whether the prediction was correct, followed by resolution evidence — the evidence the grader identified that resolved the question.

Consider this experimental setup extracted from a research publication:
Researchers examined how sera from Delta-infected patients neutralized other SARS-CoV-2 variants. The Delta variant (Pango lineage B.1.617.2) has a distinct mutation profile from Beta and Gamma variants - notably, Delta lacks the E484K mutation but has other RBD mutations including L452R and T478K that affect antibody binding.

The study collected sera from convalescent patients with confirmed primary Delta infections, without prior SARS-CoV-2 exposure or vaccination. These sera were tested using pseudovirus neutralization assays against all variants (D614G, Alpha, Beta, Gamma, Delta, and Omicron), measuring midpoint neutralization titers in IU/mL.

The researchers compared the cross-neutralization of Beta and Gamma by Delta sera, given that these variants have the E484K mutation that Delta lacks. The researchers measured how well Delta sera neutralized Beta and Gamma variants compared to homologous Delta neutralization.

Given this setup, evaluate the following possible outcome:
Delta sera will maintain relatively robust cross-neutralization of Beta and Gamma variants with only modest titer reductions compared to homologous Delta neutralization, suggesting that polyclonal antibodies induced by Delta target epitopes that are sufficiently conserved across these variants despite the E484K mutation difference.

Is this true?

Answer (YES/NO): NO